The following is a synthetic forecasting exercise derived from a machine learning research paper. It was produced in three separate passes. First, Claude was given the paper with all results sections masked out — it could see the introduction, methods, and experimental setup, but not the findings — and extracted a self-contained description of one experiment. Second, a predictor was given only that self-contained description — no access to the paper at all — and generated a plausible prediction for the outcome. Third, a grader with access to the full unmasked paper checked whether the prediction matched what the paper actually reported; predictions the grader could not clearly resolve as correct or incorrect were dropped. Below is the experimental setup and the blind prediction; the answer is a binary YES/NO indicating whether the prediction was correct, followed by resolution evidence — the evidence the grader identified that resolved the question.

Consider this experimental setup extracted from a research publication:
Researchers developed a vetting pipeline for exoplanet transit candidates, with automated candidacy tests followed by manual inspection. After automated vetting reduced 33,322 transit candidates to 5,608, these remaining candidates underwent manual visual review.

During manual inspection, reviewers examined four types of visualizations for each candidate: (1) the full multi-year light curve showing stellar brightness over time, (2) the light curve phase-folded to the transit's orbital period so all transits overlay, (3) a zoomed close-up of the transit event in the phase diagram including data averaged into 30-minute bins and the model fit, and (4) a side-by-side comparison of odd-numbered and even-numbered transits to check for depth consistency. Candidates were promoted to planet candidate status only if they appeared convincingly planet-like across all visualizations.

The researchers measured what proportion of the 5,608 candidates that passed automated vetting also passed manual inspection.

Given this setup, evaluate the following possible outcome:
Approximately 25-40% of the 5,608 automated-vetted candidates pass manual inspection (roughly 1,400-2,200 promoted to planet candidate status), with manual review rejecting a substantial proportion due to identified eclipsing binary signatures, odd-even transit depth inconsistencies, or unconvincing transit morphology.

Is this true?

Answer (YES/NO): NO